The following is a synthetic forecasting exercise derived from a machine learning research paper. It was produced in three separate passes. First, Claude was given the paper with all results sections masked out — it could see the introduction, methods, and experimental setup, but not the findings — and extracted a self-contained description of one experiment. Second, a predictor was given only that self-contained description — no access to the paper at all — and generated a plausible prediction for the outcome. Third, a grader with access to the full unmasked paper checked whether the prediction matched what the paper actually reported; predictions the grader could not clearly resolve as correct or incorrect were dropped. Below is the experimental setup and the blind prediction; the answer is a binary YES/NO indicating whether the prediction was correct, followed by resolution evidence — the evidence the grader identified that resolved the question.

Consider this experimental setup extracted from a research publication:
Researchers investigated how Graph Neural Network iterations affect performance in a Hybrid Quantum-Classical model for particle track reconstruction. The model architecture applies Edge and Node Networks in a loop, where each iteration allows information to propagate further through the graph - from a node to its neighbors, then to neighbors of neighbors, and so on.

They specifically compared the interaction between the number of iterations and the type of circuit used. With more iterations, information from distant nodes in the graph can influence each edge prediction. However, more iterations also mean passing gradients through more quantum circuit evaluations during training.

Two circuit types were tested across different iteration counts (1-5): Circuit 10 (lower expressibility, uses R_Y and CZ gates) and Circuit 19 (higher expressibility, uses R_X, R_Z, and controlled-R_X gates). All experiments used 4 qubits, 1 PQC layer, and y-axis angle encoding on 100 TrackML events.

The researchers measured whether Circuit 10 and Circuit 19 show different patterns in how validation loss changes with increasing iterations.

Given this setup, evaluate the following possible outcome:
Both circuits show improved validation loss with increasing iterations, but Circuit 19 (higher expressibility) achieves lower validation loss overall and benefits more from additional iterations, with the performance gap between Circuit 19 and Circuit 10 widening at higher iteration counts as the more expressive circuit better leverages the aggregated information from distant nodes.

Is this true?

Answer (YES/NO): NO